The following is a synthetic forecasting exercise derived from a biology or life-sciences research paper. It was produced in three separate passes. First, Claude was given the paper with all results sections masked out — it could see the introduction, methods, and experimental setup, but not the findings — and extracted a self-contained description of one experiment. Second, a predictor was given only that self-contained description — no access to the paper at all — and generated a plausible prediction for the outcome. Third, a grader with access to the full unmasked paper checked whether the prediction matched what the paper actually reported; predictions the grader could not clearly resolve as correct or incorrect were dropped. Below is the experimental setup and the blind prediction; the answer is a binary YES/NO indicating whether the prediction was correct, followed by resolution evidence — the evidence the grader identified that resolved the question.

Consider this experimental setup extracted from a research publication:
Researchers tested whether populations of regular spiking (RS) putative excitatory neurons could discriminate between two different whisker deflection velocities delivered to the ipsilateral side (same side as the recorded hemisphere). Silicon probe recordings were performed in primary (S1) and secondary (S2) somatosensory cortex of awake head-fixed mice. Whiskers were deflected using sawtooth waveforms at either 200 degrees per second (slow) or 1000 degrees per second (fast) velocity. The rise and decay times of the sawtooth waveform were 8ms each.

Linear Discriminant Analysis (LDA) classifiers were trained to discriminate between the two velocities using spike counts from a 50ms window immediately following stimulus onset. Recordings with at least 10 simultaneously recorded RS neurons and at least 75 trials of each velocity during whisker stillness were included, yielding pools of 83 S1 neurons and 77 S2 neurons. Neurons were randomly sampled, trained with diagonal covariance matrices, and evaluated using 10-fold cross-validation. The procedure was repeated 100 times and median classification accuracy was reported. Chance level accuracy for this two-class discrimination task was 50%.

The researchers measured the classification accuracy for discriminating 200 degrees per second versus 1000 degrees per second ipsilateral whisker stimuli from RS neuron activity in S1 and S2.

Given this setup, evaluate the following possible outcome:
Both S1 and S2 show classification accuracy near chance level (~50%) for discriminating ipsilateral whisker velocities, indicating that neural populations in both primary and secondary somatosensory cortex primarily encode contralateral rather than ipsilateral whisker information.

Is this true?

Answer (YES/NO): NO